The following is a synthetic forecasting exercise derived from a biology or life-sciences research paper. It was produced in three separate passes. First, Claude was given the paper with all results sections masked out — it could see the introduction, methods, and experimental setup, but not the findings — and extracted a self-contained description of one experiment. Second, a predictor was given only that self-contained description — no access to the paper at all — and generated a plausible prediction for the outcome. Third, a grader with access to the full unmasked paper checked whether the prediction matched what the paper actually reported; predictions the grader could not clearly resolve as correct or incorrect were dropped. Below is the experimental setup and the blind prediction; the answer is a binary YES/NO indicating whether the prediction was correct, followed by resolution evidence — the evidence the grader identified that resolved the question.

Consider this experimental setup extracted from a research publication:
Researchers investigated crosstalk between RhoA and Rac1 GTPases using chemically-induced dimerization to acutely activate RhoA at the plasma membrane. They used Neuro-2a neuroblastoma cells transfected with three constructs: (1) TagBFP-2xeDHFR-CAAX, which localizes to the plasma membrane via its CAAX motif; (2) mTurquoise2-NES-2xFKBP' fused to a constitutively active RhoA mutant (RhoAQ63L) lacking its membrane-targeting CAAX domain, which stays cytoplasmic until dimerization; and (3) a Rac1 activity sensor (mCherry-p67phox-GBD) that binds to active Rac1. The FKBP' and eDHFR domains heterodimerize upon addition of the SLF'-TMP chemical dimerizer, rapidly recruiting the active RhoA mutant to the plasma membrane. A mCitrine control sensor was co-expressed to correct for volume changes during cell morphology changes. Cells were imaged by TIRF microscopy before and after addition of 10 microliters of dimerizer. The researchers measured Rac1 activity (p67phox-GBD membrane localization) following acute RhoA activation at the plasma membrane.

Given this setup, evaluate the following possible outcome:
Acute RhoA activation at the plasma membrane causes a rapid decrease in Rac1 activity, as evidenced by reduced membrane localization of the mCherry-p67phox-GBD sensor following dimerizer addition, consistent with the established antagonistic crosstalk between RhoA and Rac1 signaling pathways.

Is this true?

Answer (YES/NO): YES